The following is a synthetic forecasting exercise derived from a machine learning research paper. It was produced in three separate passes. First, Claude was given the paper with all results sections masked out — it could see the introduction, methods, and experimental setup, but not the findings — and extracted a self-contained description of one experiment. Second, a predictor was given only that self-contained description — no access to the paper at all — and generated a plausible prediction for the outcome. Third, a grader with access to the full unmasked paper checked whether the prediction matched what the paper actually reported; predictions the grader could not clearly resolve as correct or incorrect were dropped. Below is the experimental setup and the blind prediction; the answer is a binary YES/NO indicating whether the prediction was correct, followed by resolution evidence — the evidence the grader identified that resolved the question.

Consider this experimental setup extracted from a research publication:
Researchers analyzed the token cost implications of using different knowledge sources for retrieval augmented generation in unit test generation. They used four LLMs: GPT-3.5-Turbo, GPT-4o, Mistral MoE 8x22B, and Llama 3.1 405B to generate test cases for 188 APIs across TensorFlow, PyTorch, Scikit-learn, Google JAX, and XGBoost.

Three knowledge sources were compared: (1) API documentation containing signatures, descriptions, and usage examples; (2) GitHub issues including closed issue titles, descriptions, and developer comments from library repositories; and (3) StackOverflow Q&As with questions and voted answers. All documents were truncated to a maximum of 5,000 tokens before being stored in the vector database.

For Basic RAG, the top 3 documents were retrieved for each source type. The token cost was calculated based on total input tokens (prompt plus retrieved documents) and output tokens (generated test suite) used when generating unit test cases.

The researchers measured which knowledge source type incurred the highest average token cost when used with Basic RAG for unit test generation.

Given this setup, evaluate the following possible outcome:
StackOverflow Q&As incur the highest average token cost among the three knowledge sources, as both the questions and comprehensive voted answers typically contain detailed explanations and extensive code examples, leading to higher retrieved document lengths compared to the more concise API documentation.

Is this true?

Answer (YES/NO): NO